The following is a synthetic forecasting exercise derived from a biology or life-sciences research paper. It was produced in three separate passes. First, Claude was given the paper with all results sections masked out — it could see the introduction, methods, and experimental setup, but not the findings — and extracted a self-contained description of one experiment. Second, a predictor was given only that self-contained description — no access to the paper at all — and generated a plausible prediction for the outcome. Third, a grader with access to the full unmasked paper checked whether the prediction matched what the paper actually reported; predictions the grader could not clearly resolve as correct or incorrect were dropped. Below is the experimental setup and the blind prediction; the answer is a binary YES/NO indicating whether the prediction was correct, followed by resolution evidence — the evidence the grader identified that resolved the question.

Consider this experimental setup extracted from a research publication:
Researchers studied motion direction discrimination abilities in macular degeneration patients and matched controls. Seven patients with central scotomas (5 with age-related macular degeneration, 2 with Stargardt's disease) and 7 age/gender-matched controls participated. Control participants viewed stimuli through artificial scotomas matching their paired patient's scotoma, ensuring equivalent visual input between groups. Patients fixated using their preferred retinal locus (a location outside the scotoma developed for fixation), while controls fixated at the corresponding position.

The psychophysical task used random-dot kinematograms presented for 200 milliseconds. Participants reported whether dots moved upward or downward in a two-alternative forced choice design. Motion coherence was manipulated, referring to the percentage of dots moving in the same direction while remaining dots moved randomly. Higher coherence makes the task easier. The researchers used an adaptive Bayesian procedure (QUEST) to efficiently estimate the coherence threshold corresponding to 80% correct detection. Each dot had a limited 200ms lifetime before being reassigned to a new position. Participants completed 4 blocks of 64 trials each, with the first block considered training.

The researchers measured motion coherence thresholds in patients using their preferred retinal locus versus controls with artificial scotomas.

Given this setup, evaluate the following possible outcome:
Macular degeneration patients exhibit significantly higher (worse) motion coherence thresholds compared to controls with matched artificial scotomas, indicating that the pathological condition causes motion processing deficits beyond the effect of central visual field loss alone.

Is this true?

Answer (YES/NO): NO